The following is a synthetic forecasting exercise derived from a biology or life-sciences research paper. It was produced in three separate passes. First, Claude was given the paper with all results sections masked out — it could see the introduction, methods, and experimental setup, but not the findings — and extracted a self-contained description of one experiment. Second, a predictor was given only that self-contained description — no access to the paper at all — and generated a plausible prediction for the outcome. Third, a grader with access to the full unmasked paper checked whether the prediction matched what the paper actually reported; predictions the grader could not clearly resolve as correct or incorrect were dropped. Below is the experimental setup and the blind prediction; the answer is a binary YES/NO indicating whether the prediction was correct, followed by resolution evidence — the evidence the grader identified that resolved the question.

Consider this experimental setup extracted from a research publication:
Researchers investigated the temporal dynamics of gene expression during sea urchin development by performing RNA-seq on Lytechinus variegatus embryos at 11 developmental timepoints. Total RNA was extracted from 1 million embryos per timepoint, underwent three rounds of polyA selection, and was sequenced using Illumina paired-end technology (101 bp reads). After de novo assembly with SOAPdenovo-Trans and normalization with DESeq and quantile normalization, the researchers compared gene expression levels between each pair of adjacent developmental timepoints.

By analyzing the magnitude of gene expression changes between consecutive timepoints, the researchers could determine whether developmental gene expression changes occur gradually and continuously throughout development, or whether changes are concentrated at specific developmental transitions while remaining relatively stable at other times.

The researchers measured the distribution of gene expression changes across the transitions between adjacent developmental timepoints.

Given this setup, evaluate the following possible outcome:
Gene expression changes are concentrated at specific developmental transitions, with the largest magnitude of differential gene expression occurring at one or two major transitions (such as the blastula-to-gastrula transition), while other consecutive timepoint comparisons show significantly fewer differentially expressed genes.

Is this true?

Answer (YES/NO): YES